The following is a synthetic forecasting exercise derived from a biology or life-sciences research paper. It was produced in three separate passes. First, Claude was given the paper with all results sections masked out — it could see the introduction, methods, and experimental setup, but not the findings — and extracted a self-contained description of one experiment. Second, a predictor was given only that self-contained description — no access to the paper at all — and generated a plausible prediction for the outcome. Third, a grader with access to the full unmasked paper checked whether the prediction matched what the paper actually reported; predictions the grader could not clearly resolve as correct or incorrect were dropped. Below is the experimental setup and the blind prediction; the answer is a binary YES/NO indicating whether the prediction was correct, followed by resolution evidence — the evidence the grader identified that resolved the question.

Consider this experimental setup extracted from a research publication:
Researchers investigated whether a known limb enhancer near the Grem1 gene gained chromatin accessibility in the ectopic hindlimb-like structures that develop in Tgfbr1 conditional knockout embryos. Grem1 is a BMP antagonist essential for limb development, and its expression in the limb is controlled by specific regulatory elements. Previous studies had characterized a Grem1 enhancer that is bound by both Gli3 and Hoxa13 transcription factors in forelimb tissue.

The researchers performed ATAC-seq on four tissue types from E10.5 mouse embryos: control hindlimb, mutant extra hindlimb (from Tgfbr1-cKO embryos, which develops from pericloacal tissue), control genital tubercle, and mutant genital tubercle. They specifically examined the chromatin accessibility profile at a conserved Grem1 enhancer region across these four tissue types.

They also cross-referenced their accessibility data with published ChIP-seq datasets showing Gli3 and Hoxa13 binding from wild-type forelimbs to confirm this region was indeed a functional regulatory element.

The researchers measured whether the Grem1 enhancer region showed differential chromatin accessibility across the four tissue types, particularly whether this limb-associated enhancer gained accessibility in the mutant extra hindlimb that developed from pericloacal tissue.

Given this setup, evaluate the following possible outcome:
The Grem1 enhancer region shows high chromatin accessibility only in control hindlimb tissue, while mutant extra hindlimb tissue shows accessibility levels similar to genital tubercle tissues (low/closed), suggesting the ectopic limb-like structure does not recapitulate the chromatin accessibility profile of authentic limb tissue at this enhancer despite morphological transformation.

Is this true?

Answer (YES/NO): NO